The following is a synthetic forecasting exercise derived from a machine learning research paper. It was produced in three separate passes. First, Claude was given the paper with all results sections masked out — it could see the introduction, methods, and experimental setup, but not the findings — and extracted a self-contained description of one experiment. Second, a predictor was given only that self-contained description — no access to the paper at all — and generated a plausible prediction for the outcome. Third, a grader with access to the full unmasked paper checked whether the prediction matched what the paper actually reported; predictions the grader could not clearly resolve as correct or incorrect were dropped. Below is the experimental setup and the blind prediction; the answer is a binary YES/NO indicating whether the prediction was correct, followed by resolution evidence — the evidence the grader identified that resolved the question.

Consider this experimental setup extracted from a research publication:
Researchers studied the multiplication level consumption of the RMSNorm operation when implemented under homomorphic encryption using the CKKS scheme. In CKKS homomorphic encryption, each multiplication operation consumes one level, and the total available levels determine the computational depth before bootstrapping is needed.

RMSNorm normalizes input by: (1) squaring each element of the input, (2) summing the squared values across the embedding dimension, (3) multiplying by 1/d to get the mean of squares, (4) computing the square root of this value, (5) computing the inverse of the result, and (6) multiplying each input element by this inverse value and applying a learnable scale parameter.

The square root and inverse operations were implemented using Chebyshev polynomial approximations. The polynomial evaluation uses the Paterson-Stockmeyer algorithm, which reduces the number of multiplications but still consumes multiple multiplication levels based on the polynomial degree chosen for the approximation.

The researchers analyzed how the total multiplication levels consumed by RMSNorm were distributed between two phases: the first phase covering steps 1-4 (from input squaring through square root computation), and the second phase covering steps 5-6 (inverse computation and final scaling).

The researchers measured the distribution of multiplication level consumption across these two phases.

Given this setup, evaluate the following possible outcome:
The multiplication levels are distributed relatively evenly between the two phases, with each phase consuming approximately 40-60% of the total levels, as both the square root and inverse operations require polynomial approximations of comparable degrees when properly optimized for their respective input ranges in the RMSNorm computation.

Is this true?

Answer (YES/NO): YES